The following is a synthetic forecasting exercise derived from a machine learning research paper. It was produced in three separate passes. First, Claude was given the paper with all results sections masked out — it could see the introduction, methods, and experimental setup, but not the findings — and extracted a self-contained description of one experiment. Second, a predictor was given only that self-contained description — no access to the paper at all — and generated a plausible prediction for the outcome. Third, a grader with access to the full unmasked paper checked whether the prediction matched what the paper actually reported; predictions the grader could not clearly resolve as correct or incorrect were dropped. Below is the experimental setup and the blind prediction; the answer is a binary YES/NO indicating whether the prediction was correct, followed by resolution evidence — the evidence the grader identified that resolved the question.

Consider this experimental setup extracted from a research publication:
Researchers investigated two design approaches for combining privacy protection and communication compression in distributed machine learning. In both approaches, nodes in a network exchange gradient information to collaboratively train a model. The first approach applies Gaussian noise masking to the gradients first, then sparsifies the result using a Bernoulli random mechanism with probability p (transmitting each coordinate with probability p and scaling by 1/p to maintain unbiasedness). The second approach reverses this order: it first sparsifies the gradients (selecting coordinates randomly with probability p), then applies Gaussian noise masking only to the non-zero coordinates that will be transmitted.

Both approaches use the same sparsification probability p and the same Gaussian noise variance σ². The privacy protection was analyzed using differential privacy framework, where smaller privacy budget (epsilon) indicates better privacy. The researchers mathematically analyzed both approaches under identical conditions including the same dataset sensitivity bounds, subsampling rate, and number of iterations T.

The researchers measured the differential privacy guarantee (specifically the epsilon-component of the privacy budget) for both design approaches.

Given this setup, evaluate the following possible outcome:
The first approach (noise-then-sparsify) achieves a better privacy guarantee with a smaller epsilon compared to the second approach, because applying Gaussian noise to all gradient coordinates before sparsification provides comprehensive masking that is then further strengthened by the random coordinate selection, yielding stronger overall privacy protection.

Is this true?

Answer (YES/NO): YES